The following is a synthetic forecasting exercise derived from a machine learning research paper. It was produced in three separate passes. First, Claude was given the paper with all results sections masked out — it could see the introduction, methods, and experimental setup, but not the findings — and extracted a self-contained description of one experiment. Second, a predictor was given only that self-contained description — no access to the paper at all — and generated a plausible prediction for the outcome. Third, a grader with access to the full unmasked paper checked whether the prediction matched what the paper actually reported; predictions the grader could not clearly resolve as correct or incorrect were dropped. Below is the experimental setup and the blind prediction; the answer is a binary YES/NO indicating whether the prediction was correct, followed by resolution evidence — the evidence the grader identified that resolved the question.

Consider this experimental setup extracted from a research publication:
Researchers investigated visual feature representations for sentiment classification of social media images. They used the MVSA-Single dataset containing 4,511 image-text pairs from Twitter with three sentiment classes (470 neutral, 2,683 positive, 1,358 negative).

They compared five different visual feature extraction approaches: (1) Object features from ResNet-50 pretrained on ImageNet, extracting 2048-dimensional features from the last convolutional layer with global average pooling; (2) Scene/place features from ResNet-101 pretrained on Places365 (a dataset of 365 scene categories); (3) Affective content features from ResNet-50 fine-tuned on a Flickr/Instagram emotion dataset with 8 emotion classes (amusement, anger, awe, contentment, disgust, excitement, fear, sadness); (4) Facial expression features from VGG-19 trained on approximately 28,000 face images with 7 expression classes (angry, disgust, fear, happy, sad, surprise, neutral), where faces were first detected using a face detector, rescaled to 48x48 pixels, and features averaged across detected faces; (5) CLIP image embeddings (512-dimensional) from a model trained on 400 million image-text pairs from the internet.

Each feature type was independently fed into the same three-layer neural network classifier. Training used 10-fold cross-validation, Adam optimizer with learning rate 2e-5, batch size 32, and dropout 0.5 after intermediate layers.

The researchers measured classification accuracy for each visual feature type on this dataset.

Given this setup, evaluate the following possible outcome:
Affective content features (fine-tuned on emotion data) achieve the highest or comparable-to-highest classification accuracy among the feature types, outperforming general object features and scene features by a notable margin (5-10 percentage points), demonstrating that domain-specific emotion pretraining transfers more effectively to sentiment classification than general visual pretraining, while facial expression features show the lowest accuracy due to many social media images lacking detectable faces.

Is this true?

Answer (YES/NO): NO